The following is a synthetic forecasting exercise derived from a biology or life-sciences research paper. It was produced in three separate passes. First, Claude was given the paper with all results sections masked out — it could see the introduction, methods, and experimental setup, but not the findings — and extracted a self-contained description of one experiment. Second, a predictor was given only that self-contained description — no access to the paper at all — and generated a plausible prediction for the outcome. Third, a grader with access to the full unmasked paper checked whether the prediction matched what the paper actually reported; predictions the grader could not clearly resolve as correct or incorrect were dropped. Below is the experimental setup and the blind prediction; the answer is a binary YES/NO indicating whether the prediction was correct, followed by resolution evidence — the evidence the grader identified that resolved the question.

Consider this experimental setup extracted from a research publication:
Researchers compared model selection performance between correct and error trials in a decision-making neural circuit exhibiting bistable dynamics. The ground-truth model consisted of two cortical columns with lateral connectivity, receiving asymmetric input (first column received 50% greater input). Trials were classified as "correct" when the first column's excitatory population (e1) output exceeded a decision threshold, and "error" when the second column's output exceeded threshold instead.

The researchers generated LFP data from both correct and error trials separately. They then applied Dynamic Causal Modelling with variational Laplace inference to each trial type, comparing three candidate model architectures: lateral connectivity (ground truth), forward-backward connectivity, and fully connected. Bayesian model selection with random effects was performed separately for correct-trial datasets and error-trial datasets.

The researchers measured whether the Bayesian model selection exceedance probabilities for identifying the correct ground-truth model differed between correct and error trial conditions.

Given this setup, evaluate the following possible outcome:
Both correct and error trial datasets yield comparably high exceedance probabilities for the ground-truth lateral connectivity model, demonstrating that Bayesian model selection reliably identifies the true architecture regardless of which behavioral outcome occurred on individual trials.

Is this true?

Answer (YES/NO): YES